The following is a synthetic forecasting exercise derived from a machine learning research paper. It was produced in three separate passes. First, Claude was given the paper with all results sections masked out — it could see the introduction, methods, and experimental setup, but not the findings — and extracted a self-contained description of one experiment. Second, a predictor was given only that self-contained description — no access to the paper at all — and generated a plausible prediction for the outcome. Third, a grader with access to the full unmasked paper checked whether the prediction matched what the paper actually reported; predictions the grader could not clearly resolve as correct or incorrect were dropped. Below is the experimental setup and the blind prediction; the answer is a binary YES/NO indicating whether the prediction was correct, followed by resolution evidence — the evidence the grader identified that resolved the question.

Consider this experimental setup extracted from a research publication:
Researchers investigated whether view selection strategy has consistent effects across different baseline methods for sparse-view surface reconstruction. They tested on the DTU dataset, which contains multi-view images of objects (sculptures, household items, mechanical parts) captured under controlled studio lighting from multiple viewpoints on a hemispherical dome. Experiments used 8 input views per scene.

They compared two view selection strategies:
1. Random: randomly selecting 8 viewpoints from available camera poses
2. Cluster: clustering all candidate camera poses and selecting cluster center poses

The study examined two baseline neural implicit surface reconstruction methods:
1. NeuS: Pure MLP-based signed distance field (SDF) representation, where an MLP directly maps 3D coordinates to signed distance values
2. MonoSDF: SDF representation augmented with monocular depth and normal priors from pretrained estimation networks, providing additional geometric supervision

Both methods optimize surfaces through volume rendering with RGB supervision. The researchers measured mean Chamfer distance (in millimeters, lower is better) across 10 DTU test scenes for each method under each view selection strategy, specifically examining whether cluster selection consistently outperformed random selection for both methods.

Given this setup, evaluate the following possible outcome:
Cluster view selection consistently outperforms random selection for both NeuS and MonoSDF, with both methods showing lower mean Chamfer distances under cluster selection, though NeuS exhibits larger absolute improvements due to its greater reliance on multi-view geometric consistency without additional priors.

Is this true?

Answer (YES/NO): YES